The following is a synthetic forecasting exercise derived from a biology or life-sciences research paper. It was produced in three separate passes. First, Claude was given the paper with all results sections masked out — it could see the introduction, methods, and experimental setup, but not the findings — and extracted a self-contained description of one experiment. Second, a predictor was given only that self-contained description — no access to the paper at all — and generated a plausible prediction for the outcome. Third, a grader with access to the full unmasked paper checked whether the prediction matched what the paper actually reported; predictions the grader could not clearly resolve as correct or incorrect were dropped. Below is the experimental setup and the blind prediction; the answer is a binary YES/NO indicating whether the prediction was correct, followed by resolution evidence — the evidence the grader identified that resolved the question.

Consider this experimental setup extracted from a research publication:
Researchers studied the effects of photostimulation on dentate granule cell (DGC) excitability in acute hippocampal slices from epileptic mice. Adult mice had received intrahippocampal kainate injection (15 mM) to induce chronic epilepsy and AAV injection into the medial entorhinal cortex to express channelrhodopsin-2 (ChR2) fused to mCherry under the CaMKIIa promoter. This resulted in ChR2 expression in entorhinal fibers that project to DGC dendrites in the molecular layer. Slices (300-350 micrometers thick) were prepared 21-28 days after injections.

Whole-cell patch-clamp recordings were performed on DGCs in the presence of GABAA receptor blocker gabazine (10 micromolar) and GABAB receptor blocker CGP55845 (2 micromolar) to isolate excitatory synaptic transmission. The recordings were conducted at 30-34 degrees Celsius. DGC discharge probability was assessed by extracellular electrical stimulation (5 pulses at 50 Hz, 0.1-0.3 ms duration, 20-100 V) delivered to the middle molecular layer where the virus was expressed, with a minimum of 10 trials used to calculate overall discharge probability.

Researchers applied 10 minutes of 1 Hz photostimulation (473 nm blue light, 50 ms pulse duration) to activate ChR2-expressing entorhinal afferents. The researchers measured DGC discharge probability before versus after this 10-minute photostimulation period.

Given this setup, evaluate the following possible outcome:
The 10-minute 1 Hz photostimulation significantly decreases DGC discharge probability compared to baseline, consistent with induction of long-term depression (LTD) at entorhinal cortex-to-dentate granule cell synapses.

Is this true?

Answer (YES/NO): NO